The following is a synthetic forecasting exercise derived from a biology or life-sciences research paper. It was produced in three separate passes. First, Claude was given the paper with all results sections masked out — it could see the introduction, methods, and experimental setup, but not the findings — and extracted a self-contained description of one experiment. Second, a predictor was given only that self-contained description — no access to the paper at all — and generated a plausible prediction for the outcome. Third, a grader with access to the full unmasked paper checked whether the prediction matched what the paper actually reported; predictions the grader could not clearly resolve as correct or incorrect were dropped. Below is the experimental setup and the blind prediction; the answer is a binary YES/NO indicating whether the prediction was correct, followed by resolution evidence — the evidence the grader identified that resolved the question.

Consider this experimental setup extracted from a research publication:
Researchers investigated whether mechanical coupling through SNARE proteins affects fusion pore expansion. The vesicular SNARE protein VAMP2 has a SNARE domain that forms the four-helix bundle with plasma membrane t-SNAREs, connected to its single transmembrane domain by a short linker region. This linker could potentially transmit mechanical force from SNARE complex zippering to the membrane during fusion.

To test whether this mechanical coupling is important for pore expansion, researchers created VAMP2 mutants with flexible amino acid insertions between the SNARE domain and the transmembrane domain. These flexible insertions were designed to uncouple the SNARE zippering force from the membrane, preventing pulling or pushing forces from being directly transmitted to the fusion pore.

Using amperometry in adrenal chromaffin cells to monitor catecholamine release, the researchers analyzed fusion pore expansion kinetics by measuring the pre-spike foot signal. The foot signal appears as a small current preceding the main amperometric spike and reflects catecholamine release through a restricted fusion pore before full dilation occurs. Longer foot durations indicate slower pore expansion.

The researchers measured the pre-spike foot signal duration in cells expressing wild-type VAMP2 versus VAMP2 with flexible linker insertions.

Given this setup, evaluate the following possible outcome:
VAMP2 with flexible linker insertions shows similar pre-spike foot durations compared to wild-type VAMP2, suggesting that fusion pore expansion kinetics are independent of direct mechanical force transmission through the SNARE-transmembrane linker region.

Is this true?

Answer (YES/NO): NO